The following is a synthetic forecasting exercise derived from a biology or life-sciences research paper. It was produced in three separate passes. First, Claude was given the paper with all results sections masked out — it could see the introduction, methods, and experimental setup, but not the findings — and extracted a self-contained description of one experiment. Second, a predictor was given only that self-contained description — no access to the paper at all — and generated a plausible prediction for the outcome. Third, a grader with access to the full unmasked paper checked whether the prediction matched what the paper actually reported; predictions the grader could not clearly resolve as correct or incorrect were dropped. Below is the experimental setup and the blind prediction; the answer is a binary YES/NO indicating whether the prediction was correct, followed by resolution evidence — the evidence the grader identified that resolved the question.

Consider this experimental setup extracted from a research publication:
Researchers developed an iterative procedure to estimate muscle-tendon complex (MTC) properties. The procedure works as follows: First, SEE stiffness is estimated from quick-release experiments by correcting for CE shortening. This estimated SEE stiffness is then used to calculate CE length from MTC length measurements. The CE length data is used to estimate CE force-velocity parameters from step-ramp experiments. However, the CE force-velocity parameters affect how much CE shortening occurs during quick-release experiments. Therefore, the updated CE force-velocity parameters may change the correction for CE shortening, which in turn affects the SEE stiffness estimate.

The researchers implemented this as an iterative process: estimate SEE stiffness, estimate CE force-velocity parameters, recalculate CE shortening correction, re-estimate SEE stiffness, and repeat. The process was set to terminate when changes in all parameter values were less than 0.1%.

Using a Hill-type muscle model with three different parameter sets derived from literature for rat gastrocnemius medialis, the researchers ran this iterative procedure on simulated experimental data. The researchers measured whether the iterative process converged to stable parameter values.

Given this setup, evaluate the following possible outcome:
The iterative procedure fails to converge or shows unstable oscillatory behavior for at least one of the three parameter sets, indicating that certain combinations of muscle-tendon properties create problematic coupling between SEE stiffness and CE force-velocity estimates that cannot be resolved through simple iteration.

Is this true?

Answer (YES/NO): NO